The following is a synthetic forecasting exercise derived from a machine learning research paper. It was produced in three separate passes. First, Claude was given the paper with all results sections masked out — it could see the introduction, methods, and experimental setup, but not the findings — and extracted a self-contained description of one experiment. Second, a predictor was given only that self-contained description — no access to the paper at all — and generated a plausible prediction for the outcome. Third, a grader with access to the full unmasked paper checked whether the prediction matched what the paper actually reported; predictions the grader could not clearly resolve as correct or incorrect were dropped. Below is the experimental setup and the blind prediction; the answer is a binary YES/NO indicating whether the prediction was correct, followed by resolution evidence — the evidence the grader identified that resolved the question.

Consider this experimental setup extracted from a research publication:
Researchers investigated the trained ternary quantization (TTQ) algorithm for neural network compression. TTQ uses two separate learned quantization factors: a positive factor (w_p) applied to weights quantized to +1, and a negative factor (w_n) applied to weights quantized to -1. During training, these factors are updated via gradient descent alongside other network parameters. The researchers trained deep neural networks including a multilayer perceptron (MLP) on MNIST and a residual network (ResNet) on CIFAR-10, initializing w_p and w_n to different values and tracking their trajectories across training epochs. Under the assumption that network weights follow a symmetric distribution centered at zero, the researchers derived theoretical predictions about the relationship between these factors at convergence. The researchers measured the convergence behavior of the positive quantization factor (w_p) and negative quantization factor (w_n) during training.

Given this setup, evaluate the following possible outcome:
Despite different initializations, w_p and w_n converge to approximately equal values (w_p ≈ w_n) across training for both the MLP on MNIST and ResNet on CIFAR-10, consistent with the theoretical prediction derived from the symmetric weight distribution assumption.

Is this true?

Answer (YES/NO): YES